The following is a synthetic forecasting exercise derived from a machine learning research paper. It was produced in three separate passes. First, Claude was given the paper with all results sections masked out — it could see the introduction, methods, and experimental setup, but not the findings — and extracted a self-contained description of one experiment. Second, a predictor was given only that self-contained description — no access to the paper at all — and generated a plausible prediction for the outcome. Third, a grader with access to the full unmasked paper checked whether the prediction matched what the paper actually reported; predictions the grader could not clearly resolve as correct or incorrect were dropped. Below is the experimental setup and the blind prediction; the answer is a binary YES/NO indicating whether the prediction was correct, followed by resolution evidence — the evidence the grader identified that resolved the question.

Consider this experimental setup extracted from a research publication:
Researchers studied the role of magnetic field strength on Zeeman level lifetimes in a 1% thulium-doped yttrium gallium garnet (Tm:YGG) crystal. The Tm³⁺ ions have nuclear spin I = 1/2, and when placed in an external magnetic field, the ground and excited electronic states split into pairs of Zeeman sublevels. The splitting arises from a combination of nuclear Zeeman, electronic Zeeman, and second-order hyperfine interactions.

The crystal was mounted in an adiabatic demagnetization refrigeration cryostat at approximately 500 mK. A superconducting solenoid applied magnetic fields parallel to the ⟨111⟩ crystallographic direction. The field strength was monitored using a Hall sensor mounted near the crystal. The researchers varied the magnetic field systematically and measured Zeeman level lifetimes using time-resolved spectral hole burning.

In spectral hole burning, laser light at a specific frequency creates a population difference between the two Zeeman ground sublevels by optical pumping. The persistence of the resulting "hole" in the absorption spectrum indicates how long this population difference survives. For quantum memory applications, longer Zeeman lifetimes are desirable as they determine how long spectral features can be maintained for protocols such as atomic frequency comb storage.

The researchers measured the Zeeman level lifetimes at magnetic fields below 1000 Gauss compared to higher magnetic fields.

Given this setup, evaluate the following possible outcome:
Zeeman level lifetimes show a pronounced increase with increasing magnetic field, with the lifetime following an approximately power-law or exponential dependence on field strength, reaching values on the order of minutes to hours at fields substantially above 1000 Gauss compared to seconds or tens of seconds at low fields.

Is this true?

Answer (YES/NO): NO